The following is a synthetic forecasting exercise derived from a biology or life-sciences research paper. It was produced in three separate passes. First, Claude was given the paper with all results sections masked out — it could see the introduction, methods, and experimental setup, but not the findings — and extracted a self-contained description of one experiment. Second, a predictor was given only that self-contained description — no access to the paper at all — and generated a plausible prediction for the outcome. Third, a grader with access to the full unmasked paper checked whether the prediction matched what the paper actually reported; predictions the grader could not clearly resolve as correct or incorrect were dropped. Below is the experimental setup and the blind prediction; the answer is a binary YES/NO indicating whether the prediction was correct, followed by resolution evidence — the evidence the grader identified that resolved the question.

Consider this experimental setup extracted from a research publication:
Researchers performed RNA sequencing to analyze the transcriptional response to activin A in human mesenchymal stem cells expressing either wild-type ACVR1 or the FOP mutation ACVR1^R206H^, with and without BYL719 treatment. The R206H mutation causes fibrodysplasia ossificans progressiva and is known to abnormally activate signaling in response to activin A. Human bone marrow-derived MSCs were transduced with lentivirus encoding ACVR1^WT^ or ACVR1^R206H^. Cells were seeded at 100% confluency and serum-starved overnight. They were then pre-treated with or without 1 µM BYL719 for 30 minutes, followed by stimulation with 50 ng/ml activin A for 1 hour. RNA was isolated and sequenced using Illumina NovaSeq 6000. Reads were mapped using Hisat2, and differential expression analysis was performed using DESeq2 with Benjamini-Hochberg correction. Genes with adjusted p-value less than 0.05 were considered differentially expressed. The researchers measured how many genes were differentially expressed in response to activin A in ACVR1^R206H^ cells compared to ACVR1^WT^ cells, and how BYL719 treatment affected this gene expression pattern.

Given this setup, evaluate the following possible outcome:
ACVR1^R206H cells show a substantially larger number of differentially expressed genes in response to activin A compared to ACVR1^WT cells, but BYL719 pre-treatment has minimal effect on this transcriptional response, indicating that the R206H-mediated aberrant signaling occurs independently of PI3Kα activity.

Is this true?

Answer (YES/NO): NO